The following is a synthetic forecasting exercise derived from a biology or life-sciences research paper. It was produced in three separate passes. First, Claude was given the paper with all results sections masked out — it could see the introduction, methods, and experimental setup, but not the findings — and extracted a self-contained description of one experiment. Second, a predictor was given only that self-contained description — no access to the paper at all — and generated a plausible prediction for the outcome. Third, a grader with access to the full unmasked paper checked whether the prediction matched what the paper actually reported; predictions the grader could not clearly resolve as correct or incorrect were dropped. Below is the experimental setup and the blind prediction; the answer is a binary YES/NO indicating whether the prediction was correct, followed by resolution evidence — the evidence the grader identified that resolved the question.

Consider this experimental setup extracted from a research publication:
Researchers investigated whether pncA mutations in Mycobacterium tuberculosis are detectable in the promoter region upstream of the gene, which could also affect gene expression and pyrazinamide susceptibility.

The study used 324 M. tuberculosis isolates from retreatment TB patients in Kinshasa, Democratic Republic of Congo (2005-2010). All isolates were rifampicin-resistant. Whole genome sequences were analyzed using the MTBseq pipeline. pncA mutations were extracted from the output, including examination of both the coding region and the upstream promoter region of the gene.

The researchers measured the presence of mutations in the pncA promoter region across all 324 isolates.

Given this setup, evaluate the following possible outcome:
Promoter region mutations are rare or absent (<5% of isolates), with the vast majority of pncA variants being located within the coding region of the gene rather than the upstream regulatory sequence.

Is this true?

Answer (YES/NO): YES